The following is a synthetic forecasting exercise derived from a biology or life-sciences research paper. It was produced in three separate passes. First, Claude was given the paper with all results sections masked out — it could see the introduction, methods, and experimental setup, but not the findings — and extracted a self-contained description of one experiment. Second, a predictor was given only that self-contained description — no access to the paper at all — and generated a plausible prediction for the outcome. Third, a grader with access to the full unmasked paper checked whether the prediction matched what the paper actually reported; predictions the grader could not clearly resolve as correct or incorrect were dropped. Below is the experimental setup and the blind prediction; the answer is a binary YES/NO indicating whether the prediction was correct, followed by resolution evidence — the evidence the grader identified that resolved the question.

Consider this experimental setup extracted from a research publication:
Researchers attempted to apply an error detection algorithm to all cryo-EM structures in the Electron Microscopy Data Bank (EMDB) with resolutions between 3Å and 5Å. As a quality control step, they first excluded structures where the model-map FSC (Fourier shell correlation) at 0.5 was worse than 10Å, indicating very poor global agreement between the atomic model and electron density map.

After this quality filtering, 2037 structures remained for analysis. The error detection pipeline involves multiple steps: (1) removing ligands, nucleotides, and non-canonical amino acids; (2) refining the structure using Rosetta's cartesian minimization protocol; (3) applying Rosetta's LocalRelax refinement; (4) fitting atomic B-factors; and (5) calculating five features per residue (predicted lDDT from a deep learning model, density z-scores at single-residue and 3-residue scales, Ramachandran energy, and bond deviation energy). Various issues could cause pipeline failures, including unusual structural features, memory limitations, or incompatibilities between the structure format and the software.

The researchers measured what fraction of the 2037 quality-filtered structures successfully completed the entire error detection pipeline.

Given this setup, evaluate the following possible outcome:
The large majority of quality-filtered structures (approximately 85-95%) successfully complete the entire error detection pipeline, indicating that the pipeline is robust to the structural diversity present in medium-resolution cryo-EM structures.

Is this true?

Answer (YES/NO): YES